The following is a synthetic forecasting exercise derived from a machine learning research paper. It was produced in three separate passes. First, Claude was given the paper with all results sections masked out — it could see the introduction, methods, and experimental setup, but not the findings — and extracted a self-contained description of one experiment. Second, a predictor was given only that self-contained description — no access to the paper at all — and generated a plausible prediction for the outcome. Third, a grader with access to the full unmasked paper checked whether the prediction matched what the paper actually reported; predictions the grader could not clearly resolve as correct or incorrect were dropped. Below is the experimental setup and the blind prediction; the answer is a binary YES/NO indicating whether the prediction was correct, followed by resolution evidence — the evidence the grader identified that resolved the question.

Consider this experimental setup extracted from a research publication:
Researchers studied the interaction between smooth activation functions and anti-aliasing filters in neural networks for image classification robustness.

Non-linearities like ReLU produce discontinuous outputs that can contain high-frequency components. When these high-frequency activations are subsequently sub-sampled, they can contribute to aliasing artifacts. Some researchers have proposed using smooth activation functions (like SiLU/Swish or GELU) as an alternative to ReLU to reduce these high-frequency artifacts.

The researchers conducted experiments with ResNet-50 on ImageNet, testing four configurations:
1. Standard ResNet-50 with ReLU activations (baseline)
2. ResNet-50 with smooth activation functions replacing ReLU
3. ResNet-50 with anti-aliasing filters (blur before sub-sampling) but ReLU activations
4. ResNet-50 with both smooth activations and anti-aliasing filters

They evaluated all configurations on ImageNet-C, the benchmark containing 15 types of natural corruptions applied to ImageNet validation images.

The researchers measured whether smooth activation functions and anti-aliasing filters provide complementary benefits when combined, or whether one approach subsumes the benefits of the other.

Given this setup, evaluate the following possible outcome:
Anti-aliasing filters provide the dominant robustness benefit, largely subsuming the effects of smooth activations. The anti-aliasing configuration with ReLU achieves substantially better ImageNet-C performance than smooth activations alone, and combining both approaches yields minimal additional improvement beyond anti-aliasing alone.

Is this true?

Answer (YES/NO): NO